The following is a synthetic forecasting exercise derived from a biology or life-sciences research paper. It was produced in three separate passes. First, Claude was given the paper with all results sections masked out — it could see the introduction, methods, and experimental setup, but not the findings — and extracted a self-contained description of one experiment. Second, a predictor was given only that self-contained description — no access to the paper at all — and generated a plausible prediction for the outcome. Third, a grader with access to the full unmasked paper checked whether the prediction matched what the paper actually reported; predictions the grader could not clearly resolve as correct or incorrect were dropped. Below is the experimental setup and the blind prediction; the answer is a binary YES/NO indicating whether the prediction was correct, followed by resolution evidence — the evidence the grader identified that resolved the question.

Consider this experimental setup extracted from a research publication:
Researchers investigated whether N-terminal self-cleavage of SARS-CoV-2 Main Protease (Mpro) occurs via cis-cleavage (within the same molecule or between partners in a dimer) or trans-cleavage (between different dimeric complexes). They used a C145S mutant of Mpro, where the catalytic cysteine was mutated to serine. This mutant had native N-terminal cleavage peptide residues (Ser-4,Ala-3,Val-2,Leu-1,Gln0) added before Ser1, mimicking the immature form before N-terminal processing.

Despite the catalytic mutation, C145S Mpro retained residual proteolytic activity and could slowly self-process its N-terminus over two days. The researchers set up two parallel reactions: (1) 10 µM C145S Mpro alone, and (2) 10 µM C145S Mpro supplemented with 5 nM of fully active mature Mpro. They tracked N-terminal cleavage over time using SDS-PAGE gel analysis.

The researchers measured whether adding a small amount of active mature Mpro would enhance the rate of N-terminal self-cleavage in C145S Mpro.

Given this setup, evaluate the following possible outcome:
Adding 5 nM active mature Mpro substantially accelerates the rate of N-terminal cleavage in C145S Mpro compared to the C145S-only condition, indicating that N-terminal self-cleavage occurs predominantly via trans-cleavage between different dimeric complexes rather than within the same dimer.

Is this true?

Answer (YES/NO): NO